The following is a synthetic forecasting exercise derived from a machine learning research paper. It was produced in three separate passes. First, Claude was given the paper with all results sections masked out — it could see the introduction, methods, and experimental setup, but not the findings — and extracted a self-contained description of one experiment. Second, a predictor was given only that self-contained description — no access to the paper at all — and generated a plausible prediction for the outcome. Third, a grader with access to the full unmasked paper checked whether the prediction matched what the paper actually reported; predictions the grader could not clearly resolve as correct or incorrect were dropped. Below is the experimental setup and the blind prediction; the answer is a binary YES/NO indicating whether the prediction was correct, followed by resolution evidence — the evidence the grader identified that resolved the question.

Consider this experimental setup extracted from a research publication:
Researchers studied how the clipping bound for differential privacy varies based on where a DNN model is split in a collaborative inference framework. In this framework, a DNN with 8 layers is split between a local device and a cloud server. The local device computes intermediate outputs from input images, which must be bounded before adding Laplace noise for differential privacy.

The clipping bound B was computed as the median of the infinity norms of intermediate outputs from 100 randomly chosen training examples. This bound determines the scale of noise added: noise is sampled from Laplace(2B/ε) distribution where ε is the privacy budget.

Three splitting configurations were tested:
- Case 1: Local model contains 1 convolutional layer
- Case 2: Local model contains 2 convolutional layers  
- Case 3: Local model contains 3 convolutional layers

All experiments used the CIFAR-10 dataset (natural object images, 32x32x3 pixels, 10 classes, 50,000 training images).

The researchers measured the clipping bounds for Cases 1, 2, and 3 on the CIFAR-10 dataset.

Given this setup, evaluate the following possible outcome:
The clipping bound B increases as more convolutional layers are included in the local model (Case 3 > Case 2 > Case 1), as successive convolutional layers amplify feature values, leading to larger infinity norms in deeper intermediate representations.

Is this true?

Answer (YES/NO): NO